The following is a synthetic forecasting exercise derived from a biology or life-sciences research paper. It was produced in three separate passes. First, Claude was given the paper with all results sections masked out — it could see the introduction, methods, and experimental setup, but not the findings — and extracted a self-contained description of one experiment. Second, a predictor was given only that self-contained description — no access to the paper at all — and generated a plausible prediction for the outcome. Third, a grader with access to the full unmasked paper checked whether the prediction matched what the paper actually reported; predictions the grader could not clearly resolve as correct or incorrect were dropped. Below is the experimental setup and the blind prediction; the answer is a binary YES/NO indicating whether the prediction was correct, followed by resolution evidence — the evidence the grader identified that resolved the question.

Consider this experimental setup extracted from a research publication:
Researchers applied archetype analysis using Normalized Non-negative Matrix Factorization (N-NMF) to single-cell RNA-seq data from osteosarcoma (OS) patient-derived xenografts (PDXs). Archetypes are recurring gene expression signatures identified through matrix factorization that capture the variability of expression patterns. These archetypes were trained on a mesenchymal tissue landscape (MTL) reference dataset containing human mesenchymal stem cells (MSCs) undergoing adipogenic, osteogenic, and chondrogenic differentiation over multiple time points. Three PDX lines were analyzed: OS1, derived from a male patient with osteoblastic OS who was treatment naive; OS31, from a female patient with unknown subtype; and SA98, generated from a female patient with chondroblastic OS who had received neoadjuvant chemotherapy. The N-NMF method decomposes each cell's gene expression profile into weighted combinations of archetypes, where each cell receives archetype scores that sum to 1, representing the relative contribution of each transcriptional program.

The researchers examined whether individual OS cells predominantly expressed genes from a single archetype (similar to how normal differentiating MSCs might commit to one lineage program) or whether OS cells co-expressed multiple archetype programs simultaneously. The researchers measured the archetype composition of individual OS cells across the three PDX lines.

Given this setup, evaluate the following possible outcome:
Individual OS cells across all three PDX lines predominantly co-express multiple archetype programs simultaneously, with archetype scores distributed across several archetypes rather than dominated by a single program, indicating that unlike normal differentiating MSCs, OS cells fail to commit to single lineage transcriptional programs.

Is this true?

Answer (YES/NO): YES